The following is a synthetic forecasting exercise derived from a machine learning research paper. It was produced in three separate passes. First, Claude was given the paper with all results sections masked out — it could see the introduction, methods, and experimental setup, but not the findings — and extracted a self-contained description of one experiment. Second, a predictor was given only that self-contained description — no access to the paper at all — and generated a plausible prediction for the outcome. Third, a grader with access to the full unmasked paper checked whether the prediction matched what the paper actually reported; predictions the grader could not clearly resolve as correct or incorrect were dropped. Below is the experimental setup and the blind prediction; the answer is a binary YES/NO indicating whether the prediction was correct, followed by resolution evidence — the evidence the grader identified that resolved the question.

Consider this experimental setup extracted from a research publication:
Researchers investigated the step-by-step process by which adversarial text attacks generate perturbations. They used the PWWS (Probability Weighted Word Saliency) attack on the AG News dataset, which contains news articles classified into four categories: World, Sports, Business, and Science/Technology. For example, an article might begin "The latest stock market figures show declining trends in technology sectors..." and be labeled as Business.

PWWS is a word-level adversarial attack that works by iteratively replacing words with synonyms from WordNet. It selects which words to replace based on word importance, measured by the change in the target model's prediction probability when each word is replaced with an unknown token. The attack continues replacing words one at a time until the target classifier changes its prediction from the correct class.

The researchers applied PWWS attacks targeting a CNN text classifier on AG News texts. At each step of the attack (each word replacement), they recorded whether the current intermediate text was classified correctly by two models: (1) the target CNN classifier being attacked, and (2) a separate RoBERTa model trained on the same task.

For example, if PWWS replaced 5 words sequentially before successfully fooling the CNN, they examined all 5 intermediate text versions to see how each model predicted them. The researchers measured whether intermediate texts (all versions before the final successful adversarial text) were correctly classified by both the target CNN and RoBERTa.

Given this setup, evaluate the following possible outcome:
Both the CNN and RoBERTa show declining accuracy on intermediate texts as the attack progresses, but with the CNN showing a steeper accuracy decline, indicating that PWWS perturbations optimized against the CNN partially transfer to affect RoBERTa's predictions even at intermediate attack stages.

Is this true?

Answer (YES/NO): NO